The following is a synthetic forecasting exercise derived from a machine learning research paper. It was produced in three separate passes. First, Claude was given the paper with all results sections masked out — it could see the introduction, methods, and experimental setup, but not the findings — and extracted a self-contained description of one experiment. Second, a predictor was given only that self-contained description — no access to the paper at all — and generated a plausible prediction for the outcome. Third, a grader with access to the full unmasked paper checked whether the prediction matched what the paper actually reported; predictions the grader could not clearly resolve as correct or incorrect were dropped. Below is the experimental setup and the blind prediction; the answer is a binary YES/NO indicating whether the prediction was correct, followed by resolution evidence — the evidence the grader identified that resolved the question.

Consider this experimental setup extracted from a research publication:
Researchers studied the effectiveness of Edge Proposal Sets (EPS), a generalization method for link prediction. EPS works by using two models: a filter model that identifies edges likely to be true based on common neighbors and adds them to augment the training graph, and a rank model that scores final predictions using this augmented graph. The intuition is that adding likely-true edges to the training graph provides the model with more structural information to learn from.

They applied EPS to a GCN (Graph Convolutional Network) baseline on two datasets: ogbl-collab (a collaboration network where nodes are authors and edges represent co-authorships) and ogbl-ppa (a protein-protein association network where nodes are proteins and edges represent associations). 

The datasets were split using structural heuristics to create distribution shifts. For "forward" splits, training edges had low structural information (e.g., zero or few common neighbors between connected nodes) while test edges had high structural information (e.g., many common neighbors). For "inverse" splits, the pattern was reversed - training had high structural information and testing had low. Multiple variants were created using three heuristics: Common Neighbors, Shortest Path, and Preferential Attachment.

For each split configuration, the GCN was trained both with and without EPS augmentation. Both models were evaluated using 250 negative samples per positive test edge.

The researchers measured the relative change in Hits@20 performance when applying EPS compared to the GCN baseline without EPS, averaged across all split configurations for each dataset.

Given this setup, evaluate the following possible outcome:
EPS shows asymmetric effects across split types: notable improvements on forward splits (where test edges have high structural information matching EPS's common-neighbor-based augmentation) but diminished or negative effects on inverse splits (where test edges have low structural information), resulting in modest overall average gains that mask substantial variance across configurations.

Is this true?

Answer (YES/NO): NO